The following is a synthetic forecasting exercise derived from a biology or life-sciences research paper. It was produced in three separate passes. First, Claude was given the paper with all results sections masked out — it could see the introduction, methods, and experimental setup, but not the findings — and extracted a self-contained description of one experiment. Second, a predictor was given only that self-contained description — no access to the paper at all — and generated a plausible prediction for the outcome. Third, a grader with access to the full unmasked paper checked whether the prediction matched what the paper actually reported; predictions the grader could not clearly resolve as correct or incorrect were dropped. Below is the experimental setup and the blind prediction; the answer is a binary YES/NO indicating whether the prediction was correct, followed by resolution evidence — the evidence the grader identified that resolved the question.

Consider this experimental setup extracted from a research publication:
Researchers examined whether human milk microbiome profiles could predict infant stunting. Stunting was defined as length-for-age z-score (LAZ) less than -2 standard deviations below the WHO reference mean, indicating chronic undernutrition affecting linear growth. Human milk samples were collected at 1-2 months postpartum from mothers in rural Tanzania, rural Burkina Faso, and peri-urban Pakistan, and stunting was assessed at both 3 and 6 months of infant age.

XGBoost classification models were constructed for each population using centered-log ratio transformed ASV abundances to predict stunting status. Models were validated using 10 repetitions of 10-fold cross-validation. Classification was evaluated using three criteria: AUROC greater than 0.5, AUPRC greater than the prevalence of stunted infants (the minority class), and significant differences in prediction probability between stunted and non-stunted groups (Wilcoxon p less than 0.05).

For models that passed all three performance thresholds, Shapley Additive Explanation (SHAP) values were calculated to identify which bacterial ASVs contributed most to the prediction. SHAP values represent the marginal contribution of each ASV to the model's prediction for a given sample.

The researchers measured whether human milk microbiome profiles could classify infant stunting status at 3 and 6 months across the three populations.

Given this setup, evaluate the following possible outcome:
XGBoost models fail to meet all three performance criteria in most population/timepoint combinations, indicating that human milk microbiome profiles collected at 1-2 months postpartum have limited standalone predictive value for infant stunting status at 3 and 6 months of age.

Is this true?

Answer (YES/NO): NO